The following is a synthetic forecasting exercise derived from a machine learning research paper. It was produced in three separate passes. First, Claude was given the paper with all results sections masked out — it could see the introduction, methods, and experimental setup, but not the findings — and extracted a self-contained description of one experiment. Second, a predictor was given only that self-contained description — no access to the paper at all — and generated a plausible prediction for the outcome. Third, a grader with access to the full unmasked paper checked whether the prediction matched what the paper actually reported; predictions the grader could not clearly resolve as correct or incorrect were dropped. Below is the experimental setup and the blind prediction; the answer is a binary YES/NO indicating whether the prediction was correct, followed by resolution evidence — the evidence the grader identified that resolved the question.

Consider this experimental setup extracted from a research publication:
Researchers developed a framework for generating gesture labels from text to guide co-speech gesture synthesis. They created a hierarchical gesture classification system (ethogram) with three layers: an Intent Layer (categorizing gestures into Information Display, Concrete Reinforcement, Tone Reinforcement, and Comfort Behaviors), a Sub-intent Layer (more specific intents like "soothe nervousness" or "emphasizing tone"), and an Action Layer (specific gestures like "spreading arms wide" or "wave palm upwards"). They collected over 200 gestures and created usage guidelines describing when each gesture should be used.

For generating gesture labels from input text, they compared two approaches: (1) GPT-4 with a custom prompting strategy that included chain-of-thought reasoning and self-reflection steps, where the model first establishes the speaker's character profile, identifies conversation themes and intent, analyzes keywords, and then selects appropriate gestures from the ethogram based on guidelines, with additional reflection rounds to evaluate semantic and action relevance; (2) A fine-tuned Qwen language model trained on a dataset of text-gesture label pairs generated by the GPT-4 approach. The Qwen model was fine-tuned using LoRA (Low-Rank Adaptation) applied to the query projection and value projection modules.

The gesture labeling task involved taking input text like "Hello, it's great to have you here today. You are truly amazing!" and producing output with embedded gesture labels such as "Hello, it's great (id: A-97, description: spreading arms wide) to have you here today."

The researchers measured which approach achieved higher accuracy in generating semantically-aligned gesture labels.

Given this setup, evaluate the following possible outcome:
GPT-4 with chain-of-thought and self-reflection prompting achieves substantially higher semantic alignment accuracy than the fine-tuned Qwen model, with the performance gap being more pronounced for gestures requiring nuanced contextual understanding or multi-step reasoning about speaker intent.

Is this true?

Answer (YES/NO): NO